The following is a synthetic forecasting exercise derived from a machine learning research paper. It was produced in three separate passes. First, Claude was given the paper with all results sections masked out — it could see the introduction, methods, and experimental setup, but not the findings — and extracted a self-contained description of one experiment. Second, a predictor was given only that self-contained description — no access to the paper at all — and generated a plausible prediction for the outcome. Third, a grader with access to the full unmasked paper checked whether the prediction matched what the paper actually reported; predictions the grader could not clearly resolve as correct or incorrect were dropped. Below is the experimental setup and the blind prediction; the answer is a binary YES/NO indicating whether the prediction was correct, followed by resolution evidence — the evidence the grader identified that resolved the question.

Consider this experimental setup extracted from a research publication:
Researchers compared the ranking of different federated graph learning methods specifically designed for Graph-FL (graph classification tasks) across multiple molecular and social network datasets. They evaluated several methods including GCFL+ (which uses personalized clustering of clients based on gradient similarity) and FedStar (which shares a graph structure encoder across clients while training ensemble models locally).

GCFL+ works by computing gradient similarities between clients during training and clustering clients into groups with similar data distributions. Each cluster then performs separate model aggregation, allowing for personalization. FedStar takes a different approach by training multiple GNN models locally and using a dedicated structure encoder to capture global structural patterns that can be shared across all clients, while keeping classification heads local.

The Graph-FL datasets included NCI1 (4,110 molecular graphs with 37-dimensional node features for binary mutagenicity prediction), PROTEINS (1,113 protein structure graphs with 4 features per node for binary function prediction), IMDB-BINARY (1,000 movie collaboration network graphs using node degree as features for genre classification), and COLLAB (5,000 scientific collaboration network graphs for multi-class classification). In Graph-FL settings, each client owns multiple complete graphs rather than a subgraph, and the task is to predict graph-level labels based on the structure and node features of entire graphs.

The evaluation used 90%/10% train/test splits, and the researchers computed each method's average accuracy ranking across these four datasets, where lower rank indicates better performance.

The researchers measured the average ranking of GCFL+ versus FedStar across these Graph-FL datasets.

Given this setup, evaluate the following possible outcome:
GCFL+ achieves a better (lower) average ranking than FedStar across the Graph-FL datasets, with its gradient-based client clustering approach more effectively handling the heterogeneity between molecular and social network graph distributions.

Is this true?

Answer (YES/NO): NO